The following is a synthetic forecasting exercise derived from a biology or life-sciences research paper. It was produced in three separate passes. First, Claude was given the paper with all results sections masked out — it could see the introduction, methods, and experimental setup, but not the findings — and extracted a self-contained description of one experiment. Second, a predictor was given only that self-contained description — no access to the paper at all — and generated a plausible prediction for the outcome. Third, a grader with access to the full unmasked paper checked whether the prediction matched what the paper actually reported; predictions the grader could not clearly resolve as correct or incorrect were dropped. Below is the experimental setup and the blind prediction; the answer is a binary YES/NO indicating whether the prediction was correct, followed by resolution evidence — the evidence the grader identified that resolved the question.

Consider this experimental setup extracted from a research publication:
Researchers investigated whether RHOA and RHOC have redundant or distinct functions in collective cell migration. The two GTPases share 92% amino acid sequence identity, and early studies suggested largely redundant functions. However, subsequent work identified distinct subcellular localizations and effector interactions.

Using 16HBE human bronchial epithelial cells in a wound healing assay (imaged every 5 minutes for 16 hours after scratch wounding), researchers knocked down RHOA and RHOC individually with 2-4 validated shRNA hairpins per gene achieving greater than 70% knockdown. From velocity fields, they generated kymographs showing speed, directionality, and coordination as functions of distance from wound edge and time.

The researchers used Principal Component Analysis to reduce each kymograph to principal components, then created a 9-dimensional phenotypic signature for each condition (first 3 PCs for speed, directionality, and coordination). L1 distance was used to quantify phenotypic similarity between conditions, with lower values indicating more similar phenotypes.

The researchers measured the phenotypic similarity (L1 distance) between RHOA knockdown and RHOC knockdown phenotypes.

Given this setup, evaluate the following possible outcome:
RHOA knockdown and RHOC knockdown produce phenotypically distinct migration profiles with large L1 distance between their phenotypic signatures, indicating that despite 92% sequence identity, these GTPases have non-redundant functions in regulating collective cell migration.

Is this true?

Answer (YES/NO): NO